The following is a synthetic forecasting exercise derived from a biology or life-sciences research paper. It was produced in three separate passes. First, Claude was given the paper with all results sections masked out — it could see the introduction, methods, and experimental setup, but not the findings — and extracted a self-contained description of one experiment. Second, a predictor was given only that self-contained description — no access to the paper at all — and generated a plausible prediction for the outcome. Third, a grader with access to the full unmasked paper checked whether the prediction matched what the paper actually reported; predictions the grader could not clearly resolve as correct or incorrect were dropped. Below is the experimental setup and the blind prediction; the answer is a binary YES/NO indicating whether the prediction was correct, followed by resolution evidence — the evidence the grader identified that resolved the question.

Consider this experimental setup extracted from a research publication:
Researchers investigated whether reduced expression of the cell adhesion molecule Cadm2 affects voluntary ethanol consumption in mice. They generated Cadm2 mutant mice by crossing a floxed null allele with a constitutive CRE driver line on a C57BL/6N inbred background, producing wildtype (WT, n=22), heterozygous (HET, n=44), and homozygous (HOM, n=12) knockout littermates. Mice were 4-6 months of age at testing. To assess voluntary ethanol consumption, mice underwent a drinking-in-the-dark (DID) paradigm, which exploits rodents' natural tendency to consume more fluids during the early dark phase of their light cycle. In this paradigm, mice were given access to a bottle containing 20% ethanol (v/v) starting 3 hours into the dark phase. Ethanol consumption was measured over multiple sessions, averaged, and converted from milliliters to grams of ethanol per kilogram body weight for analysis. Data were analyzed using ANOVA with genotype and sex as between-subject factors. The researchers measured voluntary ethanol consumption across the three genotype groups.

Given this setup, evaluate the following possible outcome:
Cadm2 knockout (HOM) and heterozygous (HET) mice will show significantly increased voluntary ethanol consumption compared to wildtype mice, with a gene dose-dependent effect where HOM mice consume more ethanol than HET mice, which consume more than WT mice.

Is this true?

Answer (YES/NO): NO